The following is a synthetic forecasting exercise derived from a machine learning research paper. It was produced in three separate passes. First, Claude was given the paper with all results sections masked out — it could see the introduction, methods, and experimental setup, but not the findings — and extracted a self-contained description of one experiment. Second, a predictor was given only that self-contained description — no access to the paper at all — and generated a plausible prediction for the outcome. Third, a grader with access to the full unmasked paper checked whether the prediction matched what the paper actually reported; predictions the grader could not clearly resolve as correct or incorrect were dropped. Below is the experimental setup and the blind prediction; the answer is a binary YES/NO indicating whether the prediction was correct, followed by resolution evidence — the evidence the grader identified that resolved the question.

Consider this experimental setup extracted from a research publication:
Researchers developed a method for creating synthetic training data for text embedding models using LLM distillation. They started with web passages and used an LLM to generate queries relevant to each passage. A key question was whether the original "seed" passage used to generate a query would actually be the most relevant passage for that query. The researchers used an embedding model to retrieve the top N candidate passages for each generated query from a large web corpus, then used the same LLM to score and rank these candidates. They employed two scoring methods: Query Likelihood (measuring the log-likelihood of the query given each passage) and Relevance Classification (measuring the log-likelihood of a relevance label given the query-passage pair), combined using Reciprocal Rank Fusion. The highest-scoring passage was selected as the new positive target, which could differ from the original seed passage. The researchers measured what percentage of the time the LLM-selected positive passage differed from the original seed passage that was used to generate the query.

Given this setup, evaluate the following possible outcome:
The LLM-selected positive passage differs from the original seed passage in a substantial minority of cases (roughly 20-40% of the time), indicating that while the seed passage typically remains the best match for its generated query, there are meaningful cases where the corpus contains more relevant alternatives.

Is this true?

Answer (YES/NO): NO